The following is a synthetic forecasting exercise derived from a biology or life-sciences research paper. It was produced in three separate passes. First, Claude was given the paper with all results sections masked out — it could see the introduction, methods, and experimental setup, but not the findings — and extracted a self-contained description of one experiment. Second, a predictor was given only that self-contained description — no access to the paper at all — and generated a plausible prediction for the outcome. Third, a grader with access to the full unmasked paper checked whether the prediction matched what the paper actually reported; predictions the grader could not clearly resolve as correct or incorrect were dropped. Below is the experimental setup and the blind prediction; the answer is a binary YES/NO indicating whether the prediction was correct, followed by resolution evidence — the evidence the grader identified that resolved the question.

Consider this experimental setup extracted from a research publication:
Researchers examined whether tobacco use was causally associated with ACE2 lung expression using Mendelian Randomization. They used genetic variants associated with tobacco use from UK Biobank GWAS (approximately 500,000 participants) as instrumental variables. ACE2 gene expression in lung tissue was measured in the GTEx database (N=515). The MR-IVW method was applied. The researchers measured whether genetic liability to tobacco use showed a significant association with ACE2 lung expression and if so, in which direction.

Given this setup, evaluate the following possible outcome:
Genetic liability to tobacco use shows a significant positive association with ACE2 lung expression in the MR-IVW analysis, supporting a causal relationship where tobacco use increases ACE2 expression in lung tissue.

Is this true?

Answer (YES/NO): YES